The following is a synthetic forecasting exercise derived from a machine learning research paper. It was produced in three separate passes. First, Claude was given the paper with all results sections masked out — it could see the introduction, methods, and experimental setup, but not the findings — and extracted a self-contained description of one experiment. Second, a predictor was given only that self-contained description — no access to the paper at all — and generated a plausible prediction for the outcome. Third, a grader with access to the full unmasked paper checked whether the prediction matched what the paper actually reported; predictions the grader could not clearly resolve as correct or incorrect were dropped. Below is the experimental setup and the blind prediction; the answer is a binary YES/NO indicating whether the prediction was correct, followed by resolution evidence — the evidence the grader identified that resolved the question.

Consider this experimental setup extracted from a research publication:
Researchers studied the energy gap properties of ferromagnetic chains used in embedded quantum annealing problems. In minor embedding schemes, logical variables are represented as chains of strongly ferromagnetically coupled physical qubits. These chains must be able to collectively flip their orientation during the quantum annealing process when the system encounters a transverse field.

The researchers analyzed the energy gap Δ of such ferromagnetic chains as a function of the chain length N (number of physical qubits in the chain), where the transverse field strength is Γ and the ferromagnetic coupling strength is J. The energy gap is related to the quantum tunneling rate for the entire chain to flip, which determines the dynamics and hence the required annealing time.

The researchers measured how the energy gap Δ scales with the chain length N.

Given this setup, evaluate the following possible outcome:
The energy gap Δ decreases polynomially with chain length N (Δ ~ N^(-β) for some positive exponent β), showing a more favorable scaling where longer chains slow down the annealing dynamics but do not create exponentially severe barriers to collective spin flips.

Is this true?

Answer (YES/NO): NO